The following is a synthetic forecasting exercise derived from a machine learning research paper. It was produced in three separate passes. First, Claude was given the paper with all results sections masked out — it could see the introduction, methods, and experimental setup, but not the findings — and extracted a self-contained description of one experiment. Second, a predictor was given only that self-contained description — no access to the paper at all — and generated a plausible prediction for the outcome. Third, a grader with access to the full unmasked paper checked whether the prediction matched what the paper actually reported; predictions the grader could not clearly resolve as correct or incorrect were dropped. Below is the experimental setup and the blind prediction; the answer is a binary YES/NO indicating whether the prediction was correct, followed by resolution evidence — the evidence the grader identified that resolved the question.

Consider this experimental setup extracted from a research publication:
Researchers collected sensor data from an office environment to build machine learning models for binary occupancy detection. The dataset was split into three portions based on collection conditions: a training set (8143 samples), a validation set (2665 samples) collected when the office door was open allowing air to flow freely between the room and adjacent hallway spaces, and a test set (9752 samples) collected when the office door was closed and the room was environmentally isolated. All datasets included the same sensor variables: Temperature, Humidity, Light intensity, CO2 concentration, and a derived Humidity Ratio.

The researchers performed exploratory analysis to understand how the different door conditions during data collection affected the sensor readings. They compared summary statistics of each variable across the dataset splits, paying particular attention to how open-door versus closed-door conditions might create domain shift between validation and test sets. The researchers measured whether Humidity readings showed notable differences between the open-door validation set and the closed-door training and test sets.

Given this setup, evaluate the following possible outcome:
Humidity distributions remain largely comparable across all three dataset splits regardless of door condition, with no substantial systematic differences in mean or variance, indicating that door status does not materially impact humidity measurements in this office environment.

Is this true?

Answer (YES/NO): NO